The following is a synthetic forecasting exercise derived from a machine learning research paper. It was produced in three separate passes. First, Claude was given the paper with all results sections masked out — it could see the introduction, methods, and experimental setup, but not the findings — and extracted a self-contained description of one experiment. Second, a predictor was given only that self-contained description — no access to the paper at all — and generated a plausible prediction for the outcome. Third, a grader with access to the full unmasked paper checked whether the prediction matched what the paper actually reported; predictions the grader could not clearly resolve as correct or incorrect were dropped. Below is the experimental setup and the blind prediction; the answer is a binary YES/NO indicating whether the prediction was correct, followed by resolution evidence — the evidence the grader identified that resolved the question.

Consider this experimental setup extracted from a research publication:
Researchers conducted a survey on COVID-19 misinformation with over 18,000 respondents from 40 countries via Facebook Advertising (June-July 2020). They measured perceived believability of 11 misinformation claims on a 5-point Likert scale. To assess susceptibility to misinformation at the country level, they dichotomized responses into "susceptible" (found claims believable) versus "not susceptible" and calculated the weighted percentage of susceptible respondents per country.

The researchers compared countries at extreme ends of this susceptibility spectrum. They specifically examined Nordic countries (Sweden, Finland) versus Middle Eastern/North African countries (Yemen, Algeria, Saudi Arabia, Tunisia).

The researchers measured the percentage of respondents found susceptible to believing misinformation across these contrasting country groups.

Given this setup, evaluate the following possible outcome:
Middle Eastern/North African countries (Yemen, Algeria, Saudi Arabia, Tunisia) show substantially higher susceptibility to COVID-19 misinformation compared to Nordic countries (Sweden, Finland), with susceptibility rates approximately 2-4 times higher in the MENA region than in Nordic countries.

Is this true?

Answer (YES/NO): NO